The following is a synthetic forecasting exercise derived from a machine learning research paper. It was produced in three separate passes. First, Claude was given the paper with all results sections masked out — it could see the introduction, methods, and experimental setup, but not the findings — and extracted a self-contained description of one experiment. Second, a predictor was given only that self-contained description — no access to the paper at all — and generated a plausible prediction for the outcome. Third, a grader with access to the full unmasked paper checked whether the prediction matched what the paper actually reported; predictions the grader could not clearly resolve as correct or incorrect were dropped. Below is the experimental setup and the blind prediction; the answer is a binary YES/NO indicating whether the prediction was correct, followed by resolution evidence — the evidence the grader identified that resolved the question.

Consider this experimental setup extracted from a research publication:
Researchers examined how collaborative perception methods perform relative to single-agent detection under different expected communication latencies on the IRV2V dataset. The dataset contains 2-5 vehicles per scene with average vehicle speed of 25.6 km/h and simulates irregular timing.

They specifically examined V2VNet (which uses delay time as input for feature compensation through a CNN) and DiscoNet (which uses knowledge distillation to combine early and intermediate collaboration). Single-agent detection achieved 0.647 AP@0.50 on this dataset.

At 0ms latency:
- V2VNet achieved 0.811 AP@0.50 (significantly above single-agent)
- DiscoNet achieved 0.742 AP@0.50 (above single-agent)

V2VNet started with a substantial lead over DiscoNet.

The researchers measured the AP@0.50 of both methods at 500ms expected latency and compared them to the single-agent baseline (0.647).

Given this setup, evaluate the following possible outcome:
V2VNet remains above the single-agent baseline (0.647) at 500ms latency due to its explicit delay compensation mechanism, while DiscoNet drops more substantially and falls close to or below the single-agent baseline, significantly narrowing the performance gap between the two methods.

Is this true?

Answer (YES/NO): NO